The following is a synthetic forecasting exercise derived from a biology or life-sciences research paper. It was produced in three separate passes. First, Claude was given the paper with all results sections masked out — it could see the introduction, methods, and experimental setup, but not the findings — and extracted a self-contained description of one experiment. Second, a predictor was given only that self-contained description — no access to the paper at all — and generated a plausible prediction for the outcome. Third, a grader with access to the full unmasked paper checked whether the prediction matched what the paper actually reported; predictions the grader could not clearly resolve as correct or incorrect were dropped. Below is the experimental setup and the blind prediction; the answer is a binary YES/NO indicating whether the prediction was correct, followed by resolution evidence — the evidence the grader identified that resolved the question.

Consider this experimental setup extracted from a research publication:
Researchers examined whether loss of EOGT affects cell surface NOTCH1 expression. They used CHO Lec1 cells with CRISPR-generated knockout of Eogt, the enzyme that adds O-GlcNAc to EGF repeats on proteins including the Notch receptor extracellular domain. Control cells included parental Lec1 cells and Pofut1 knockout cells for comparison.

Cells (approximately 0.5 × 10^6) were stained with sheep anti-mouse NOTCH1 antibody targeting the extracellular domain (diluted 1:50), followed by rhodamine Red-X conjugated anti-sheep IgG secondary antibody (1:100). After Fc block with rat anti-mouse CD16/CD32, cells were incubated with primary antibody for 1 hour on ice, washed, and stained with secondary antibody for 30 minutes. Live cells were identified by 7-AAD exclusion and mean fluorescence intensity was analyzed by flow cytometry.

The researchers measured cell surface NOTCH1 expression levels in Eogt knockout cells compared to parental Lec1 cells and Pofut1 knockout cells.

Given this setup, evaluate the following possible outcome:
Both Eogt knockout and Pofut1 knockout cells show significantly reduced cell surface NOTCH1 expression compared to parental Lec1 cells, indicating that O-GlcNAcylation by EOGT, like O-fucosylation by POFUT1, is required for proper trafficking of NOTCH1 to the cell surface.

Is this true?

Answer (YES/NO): NO